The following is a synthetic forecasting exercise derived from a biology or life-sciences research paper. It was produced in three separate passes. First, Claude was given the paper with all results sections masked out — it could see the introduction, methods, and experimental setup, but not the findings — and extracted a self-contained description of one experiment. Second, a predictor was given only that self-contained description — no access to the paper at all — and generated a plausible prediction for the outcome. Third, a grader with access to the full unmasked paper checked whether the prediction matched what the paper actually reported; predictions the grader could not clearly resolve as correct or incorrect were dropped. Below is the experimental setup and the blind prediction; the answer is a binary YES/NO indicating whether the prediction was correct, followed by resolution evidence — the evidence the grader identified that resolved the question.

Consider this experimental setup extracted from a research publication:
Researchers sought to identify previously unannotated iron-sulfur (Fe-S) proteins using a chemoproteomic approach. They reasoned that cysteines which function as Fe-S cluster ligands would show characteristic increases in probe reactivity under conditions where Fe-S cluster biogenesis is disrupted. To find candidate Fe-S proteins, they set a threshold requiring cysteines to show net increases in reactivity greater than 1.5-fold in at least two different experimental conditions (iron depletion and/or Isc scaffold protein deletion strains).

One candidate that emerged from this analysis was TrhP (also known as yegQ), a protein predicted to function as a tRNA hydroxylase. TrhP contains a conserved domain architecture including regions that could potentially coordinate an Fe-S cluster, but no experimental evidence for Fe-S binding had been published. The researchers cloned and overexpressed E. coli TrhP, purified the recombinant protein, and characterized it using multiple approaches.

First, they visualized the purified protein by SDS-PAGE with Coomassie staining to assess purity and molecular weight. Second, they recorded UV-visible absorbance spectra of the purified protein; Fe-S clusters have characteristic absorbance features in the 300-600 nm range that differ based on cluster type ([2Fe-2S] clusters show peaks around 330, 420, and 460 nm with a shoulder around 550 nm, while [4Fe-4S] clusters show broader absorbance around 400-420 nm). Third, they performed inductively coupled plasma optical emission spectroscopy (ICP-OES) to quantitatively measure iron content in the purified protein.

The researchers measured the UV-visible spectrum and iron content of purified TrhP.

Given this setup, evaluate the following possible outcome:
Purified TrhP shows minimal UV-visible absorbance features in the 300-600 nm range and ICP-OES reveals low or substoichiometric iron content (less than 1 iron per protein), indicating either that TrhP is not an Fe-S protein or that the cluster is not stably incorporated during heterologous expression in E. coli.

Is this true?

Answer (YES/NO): NO